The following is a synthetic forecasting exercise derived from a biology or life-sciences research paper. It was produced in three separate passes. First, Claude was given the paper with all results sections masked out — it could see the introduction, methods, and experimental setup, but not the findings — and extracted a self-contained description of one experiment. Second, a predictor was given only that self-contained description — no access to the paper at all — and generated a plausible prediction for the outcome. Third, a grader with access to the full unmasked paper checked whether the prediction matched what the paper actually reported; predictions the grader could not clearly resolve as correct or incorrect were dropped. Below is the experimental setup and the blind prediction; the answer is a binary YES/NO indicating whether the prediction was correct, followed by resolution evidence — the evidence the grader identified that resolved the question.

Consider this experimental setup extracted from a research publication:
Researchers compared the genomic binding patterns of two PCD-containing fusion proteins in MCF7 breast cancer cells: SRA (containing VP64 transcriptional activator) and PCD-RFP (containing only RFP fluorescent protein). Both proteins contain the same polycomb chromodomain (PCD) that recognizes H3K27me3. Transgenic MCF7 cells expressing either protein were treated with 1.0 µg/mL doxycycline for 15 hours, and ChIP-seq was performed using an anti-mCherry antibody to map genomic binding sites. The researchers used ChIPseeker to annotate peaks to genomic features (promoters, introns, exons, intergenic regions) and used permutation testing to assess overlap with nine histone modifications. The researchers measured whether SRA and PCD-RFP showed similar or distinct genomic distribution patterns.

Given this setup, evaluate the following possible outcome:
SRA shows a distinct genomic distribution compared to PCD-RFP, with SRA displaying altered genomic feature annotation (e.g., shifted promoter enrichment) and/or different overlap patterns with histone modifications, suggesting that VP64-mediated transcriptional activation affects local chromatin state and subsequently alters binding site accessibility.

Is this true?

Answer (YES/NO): NO